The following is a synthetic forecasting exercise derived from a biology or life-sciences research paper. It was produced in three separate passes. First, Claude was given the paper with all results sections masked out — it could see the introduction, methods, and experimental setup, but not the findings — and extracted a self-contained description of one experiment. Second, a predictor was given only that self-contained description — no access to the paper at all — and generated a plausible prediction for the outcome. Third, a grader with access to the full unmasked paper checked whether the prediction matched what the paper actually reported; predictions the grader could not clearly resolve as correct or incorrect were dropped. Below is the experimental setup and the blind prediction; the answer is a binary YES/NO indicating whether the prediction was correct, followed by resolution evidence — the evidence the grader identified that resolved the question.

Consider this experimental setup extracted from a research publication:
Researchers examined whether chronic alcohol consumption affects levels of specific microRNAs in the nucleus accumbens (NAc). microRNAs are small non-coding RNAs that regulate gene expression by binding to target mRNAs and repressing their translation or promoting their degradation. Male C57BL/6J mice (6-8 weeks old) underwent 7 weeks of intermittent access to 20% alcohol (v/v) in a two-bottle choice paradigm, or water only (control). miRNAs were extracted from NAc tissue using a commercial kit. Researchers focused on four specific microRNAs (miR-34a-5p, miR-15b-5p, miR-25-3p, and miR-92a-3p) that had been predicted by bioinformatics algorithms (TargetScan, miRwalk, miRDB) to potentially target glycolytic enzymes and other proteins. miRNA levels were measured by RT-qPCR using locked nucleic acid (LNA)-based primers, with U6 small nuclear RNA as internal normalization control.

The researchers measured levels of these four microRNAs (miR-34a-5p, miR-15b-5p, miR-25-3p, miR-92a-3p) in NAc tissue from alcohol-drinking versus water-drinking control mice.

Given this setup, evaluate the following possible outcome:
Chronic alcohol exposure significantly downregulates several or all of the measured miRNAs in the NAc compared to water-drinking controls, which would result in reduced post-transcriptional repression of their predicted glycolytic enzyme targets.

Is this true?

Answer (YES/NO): NO